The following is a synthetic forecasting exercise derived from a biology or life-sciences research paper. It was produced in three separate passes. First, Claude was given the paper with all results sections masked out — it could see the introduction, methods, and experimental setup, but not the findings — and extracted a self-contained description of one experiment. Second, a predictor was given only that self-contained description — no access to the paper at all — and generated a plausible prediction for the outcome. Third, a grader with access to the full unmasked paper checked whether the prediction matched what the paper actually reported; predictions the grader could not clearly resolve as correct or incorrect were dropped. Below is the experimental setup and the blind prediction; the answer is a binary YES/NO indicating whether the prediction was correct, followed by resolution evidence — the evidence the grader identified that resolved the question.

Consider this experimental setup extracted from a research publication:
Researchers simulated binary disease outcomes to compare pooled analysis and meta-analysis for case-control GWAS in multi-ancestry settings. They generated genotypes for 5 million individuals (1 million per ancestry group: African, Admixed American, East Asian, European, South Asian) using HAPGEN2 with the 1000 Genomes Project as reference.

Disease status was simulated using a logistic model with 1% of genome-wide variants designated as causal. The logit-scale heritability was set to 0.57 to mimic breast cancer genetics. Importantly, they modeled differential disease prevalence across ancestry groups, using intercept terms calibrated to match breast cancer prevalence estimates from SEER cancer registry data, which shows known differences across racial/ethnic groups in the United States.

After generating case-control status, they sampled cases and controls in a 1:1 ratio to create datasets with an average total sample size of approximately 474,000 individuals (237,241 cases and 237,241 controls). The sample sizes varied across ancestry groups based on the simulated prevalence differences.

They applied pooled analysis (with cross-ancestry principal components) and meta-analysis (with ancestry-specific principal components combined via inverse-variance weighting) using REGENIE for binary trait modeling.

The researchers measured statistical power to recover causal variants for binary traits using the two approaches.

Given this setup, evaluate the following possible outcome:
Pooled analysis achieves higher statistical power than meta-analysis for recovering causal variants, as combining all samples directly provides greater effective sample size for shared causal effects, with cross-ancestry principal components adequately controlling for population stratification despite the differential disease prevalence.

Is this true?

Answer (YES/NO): YES